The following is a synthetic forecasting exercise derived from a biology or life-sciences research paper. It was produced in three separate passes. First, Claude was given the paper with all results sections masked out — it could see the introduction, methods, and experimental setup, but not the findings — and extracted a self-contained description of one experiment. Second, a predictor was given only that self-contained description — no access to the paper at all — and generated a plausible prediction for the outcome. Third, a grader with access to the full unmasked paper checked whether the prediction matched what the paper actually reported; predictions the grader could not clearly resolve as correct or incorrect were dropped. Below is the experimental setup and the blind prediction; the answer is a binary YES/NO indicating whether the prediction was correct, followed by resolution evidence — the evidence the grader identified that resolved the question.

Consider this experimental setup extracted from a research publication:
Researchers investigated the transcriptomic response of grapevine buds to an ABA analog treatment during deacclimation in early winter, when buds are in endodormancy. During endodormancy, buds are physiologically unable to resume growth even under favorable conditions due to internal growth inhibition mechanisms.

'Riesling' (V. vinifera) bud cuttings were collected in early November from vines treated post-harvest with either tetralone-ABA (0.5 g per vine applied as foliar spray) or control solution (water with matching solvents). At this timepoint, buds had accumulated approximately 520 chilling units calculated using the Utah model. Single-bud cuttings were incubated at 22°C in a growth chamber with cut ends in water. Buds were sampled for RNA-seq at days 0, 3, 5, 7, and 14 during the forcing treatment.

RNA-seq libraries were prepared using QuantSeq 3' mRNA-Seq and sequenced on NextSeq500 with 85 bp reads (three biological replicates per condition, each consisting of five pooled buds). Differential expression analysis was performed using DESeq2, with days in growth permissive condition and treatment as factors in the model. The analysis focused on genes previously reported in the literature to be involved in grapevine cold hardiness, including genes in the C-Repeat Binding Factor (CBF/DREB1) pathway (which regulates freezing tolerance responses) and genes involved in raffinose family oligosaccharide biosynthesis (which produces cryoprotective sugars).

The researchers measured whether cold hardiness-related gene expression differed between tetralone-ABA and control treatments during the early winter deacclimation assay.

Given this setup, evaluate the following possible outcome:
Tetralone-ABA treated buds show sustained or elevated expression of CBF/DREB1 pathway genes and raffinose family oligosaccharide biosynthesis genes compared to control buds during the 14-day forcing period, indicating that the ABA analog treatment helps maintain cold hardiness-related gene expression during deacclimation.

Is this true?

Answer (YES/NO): NO